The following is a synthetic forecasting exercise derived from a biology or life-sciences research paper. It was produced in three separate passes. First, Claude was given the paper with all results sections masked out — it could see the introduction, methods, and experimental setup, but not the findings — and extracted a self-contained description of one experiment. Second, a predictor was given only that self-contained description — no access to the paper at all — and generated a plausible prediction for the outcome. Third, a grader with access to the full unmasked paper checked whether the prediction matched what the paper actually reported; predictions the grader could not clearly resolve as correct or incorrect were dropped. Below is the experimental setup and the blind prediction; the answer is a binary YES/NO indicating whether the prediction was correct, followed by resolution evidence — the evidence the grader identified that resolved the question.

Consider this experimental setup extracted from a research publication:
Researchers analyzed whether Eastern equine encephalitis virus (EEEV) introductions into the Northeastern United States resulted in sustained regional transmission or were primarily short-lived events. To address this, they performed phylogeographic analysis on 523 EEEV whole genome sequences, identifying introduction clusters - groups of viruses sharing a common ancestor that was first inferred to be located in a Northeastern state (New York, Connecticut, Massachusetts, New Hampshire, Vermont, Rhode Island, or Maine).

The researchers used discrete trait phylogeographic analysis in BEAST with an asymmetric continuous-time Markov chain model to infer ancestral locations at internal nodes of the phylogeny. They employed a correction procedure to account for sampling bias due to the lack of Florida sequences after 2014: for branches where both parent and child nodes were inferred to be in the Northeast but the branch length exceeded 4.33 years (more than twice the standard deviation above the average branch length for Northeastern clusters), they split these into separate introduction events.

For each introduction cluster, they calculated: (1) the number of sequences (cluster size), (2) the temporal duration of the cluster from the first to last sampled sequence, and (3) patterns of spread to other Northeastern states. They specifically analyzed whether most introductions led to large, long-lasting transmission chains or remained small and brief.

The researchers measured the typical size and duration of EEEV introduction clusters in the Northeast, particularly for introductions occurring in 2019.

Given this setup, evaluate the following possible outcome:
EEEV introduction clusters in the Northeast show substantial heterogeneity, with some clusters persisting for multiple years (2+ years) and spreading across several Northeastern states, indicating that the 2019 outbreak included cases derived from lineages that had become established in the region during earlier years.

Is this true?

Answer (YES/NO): YES